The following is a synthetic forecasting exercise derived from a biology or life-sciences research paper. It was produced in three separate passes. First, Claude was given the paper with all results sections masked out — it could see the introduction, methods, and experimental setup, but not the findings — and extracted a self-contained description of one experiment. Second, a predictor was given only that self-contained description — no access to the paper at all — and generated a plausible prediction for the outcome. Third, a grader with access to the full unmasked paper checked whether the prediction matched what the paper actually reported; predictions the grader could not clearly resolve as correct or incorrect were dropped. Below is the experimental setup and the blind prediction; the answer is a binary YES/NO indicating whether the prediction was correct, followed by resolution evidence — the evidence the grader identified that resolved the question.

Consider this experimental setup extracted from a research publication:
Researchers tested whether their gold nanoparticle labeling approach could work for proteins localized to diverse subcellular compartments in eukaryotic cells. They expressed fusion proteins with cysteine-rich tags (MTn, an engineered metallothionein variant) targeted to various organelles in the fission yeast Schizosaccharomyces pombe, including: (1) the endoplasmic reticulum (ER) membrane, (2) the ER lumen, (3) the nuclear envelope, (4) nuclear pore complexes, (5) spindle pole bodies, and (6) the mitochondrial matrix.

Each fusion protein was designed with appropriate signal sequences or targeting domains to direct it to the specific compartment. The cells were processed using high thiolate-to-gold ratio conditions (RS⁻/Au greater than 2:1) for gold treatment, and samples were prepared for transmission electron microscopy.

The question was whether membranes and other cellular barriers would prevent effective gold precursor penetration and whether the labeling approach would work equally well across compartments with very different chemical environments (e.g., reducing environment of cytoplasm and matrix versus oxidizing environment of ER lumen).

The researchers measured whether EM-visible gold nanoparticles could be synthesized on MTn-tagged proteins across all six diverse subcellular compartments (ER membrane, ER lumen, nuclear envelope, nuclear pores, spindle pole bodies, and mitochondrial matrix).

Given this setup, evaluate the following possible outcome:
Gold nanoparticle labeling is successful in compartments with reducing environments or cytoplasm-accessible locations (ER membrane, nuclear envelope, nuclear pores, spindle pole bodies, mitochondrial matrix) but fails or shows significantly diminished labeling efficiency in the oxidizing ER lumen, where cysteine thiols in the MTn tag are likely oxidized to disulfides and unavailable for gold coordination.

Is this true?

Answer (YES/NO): NO